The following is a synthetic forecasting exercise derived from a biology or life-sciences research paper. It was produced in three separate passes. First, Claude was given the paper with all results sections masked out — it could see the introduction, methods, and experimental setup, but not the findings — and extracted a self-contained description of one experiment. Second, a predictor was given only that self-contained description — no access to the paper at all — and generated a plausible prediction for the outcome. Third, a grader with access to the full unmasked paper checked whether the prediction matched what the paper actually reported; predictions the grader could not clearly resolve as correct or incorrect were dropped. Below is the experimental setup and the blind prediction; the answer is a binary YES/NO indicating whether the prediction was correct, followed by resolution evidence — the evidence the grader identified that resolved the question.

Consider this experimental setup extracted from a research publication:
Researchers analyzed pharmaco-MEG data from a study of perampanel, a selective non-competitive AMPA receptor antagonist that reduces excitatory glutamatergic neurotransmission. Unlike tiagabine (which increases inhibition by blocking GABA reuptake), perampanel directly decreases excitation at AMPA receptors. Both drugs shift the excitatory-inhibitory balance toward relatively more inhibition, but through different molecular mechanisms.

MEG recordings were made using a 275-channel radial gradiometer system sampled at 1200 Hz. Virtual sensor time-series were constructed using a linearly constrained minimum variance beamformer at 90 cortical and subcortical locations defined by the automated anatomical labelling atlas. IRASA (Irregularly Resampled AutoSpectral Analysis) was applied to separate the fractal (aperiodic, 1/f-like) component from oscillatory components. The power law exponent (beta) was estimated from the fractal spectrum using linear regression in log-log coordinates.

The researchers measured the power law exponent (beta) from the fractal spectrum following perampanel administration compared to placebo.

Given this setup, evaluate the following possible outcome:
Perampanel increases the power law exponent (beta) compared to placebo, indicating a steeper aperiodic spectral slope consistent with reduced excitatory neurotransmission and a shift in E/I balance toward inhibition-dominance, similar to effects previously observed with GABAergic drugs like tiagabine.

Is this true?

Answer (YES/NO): NO